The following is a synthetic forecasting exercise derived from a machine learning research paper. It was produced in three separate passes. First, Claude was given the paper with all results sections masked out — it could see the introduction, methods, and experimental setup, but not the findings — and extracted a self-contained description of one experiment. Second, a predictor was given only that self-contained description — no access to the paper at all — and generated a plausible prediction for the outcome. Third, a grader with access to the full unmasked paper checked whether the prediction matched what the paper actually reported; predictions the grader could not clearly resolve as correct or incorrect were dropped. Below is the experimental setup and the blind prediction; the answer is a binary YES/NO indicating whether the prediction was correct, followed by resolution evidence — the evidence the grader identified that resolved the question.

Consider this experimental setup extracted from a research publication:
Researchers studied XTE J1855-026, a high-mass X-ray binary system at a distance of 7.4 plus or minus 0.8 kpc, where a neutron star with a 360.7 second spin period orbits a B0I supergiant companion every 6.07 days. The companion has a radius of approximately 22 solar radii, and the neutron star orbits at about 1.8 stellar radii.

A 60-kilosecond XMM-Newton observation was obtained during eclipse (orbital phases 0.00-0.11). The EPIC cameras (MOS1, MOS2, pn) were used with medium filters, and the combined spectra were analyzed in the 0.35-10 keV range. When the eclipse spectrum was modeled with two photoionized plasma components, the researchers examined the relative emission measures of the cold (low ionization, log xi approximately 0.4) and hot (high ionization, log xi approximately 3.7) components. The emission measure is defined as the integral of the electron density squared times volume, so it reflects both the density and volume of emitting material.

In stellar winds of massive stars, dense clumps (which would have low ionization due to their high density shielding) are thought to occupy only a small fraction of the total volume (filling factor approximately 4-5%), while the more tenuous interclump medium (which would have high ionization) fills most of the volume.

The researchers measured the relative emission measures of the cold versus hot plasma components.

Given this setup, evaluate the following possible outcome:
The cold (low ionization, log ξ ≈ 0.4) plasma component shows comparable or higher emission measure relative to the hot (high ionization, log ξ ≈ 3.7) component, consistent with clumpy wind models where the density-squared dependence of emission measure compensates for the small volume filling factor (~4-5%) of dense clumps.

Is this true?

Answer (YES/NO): YES